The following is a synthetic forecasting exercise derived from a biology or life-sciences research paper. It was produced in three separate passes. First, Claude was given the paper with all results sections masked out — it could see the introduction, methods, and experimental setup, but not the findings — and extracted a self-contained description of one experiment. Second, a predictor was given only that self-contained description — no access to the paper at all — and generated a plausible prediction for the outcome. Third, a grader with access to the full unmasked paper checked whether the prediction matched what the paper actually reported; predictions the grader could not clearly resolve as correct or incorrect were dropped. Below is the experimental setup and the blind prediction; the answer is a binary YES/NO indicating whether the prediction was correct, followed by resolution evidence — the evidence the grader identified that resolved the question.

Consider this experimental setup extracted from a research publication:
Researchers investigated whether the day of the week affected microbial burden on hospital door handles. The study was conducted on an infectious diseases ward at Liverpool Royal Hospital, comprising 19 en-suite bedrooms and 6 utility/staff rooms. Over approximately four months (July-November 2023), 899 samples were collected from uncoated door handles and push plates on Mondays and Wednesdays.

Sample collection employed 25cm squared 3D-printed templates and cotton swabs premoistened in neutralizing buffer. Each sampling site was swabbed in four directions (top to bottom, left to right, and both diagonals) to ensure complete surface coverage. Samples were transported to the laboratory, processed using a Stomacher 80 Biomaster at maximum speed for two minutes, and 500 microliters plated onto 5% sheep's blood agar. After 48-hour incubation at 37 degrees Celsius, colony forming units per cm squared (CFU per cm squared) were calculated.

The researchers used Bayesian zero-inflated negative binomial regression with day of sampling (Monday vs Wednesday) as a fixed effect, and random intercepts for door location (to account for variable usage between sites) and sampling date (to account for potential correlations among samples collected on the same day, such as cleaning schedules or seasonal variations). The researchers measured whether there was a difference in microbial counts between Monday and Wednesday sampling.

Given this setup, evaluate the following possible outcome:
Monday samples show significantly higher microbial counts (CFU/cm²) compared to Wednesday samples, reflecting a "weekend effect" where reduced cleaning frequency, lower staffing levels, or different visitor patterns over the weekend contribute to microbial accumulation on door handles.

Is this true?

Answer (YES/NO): NO